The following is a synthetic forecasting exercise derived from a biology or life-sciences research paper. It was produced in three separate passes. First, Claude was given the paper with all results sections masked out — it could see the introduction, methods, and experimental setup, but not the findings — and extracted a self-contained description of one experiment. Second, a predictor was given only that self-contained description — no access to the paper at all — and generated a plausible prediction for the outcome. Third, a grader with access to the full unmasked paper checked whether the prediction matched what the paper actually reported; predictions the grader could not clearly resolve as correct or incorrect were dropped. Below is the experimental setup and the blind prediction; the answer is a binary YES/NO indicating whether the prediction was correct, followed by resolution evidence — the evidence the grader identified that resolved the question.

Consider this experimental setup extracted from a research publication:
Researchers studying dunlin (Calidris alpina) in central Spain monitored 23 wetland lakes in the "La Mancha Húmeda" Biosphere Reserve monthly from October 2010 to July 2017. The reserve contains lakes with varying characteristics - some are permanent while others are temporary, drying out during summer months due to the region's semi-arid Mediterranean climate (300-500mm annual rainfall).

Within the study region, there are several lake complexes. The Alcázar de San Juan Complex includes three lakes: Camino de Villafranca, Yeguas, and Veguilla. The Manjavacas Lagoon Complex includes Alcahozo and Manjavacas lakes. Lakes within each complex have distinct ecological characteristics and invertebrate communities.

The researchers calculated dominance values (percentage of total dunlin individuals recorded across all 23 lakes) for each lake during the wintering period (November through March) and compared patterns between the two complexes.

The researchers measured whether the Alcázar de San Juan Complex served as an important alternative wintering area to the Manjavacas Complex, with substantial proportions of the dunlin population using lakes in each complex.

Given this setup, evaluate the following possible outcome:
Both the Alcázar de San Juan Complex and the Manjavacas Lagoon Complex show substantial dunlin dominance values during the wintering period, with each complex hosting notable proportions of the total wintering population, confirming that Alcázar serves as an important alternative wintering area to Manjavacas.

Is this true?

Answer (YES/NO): NO